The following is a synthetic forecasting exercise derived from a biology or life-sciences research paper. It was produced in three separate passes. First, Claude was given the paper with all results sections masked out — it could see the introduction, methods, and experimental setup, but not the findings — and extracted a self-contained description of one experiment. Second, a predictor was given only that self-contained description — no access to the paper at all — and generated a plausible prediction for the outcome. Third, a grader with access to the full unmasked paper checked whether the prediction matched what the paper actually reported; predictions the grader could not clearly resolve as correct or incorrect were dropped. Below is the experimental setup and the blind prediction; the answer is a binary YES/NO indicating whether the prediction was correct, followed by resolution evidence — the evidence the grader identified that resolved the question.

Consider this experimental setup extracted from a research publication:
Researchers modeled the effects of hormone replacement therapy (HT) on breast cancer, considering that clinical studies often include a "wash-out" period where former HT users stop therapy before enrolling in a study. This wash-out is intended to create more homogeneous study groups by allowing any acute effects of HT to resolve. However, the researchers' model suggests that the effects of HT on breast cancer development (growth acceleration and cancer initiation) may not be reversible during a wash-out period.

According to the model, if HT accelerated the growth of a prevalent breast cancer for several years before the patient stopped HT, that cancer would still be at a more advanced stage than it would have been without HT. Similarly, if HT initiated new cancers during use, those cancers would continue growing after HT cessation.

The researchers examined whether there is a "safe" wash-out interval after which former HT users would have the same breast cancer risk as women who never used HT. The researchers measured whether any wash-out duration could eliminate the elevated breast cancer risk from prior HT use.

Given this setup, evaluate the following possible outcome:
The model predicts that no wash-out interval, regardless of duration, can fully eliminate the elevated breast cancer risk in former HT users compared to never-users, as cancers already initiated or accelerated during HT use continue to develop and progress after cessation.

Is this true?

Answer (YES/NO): YES